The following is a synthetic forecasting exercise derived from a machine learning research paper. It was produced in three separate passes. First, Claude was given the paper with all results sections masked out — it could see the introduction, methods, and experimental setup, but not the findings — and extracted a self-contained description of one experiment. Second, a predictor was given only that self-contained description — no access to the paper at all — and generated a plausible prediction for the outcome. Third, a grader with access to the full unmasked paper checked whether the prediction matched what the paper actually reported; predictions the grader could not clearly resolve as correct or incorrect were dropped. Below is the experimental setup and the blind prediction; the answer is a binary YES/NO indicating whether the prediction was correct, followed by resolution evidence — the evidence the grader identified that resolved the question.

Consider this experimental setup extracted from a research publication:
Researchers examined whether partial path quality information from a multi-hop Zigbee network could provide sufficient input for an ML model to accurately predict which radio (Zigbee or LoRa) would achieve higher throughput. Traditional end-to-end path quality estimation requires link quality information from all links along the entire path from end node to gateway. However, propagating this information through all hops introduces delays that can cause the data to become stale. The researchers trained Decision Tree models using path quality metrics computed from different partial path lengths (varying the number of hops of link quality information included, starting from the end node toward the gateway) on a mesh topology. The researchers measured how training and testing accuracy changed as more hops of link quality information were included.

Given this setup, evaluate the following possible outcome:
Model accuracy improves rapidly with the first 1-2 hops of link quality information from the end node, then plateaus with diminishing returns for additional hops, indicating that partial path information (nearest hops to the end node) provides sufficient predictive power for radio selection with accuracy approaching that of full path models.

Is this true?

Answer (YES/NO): NO